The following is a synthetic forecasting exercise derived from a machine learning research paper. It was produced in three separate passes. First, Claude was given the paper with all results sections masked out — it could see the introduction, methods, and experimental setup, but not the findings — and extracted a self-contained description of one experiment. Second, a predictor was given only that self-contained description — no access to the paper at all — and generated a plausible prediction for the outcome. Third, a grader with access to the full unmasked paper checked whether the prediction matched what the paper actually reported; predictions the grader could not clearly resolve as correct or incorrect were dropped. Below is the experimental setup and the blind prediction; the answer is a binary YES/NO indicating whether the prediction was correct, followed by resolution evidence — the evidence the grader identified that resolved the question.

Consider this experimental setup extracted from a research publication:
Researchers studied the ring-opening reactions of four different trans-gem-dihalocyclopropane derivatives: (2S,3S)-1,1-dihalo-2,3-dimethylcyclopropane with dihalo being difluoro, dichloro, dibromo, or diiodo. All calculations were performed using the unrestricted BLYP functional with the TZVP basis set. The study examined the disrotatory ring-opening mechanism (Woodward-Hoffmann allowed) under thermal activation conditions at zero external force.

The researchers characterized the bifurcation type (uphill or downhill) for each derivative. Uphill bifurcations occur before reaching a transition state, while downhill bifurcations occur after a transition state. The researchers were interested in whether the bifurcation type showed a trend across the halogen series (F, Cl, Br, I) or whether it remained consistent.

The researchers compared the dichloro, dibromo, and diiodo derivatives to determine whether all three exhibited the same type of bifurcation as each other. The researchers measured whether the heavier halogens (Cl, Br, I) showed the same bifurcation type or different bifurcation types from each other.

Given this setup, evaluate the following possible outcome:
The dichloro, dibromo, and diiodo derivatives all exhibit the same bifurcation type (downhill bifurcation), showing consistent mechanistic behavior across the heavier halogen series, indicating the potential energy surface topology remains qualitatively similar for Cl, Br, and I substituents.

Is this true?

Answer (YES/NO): YES